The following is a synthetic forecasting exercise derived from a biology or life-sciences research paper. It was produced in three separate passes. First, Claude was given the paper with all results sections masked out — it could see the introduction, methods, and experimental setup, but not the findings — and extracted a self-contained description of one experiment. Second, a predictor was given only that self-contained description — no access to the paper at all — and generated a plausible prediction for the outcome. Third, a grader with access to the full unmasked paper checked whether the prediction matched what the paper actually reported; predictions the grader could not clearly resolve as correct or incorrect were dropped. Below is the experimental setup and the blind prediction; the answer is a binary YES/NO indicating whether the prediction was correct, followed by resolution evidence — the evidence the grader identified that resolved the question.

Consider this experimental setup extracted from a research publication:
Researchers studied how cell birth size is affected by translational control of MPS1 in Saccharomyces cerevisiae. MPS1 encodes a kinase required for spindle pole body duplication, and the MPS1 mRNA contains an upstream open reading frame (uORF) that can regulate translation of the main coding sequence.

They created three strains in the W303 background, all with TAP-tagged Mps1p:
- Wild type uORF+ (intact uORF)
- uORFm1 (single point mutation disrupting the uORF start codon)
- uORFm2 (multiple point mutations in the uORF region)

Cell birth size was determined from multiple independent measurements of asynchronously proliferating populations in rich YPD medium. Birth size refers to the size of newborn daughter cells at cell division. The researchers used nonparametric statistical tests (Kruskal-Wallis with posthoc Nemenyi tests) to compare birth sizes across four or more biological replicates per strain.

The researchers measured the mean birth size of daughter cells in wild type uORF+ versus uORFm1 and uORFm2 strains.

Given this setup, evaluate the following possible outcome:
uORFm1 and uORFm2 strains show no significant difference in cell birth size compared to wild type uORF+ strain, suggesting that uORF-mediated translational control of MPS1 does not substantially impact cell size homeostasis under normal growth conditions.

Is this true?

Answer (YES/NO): YES